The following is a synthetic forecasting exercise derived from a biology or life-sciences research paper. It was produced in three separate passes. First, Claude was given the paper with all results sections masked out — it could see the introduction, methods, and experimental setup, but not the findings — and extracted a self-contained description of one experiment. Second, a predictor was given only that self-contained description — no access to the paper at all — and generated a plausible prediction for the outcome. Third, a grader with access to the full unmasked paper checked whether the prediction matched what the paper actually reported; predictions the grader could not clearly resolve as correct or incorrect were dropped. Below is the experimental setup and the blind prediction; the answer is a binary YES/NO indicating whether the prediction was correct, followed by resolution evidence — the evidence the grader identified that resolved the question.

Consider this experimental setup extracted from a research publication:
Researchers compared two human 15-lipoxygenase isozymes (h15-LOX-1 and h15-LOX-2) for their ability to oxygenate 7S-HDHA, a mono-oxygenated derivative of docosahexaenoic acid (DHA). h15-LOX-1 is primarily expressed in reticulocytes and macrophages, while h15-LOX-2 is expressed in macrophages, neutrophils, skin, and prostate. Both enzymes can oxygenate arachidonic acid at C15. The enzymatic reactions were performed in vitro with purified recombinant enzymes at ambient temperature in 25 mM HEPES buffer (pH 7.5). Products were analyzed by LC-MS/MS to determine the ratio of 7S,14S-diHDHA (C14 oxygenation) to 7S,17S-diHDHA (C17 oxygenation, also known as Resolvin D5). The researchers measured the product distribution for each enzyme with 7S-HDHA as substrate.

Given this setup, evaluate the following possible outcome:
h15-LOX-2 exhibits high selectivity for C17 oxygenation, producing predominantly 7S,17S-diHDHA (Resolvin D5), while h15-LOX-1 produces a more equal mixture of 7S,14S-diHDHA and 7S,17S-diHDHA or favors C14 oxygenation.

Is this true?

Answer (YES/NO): YES